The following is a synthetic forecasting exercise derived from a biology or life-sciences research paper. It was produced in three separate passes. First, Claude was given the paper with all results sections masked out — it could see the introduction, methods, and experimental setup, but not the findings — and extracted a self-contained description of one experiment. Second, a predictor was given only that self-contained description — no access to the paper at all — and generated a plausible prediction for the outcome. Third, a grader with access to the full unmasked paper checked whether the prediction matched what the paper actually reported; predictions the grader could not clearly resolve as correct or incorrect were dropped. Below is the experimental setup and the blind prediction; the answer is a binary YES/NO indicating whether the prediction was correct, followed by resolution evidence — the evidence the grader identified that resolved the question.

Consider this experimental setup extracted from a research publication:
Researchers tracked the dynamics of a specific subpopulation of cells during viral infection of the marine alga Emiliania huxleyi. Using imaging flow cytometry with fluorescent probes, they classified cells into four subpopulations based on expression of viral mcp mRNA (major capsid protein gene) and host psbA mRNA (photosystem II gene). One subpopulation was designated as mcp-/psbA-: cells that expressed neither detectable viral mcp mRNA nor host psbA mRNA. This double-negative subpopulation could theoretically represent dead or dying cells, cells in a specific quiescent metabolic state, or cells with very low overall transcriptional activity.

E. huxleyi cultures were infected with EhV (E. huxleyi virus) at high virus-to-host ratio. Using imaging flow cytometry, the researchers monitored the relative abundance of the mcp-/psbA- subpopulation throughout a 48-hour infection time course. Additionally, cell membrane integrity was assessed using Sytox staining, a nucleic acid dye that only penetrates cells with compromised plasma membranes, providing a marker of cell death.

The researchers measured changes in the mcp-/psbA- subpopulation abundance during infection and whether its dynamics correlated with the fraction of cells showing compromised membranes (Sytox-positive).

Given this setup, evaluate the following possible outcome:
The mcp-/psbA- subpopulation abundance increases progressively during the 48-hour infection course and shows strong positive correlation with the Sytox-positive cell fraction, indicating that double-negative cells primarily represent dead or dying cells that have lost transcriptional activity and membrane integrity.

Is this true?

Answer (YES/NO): YES